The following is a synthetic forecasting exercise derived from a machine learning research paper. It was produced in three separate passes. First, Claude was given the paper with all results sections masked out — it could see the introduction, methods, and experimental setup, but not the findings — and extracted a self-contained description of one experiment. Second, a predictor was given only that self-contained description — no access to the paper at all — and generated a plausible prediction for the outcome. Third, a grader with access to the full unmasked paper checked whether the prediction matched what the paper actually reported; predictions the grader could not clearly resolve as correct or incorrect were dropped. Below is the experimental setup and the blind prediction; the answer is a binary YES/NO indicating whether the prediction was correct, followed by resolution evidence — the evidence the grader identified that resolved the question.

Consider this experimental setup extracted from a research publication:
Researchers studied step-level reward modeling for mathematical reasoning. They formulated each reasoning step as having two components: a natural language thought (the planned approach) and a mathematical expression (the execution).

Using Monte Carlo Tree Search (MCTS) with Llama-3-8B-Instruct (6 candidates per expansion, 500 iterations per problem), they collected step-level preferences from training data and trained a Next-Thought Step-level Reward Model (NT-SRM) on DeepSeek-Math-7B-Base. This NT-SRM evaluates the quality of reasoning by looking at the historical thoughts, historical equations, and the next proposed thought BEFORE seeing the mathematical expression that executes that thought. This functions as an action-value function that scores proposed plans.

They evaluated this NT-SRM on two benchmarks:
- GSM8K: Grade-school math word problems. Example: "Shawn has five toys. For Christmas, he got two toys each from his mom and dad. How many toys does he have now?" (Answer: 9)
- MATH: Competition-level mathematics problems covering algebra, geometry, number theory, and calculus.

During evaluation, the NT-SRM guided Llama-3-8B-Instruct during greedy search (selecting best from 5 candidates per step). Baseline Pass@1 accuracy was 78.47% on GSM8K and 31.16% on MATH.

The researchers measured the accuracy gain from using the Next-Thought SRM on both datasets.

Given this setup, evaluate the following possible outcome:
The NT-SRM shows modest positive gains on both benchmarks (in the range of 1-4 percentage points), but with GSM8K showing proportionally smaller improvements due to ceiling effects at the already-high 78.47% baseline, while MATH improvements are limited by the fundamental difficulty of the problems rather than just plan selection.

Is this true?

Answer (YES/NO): NO